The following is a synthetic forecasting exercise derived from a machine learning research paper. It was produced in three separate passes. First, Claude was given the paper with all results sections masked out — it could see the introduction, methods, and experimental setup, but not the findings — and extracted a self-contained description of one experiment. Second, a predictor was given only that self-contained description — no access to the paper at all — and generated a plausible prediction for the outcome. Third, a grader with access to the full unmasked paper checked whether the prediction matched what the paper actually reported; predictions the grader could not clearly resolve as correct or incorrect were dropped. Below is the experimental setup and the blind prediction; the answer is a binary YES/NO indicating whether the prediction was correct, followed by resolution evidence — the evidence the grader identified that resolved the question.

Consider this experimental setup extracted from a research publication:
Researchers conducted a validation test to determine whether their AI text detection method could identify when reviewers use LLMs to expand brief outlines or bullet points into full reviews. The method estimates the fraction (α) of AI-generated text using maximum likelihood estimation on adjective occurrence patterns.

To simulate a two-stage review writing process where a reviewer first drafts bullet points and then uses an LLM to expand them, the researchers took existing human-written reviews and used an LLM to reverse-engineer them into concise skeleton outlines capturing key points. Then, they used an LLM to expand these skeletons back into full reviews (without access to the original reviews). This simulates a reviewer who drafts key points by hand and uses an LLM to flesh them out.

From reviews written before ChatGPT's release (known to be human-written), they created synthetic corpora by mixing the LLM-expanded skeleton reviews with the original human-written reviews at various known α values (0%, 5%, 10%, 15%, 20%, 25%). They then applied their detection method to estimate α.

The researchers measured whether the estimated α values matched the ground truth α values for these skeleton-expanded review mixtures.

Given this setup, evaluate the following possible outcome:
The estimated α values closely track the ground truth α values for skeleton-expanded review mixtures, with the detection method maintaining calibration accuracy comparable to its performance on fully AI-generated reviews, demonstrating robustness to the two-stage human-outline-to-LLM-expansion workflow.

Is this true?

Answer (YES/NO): YES